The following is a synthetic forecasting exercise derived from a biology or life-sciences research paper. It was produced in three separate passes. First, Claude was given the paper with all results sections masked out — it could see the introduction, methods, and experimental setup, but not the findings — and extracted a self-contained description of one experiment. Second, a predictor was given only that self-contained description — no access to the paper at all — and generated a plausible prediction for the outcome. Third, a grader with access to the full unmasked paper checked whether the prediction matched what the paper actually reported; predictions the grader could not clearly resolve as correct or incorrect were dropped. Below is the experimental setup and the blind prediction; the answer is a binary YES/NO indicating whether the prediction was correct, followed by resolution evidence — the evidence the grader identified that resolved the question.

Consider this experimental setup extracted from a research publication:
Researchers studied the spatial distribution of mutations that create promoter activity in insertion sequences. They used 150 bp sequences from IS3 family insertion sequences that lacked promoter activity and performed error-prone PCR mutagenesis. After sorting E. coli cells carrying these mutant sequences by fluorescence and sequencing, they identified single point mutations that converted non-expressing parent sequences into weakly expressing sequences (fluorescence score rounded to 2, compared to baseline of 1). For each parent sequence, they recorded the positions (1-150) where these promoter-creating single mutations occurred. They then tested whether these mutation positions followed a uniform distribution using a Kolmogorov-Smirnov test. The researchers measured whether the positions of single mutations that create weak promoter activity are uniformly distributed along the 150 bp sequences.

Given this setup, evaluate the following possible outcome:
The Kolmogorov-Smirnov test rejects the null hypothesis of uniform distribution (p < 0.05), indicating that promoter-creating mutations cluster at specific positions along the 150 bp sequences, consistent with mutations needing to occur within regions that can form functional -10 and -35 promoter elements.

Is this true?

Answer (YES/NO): NO